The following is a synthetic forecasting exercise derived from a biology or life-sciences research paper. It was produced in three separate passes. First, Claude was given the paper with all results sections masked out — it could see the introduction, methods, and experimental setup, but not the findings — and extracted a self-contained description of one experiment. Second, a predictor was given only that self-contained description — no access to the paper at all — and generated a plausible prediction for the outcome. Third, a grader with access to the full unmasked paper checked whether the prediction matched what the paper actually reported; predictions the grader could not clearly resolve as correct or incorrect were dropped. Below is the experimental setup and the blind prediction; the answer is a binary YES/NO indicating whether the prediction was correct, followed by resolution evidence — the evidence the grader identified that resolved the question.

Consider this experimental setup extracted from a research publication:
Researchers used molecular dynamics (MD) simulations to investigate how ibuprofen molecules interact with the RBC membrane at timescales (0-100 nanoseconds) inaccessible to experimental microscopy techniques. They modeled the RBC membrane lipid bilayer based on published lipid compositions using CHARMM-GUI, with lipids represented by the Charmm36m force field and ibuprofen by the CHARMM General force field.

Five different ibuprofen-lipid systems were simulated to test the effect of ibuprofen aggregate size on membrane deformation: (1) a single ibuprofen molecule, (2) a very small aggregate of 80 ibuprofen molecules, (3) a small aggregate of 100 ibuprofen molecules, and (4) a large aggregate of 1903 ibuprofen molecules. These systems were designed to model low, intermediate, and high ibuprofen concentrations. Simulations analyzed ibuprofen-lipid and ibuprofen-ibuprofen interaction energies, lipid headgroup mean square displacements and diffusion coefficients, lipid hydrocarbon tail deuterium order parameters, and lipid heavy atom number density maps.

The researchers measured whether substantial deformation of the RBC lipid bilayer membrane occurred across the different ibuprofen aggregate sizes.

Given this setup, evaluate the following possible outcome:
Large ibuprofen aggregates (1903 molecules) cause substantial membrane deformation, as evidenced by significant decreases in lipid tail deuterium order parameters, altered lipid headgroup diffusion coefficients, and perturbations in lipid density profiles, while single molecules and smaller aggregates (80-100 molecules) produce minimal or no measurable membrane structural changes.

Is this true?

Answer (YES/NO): YES